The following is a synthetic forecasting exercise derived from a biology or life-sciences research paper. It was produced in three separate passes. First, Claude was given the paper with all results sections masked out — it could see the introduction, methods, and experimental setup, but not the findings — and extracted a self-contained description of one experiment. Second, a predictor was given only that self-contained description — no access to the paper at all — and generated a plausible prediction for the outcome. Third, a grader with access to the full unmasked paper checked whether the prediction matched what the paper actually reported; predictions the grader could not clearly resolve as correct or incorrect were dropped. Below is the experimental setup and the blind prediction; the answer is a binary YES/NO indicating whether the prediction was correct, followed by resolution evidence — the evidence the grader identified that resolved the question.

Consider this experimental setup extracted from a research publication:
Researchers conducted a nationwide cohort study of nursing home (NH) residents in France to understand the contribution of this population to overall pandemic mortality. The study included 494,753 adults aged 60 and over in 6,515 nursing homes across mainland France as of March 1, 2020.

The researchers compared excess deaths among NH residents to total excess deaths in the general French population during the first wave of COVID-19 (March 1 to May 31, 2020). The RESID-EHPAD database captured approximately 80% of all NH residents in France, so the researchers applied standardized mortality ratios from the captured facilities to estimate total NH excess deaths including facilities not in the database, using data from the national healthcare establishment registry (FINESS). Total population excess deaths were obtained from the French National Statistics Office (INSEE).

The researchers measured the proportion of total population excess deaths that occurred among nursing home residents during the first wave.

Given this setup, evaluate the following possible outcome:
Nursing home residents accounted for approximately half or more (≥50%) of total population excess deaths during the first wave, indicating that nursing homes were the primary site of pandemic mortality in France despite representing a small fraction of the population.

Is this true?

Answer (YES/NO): YES